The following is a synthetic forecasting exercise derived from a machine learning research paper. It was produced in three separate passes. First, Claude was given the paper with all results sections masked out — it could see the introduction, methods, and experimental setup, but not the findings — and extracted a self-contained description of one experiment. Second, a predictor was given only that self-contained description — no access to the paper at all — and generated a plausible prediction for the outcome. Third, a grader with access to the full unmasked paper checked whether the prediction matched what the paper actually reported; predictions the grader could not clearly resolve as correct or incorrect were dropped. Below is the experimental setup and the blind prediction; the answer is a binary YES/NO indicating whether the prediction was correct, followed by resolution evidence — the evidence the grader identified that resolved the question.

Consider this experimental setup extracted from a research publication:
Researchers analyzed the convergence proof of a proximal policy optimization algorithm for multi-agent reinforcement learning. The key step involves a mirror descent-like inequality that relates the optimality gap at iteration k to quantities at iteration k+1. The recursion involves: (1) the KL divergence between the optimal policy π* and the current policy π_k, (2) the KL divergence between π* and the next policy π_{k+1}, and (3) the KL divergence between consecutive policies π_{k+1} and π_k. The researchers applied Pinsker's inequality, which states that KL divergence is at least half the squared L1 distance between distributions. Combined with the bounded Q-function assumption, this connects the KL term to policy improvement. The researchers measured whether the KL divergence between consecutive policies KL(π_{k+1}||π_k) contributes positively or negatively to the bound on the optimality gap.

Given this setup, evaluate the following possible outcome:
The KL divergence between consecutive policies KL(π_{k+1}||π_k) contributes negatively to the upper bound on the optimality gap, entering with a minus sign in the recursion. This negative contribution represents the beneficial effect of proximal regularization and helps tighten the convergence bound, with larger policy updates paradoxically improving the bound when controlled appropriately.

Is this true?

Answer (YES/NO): YES